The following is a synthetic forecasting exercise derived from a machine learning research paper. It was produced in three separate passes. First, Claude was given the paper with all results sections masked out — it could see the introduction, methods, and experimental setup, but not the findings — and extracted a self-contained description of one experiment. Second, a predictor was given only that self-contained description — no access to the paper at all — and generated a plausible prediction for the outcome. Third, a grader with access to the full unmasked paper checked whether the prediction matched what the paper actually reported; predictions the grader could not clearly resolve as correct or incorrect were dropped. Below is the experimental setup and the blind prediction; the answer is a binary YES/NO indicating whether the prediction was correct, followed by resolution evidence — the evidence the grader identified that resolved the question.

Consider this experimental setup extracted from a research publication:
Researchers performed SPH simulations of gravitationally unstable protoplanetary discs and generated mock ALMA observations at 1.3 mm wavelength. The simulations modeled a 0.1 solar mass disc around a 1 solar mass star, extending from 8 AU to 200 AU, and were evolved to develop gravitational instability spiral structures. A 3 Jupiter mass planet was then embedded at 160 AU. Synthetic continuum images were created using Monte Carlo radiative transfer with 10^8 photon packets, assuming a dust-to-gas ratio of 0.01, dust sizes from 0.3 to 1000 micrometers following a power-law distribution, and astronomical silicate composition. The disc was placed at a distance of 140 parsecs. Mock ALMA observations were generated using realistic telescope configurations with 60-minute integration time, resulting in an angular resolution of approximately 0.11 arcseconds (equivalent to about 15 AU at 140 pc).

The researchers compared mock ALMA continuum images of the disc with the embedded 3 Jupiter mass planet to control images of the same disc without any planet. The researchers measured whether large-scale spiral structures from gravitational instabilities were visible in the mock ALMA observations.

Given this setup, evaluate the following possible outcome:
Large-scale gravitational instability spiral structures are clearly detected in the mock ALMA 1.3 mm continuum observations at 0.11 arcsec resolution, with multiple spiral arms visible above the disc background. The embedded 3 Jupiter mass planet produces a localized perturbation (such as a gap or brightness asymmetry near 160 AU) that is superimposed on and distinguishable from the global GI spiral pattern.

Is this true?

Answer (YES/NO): NO